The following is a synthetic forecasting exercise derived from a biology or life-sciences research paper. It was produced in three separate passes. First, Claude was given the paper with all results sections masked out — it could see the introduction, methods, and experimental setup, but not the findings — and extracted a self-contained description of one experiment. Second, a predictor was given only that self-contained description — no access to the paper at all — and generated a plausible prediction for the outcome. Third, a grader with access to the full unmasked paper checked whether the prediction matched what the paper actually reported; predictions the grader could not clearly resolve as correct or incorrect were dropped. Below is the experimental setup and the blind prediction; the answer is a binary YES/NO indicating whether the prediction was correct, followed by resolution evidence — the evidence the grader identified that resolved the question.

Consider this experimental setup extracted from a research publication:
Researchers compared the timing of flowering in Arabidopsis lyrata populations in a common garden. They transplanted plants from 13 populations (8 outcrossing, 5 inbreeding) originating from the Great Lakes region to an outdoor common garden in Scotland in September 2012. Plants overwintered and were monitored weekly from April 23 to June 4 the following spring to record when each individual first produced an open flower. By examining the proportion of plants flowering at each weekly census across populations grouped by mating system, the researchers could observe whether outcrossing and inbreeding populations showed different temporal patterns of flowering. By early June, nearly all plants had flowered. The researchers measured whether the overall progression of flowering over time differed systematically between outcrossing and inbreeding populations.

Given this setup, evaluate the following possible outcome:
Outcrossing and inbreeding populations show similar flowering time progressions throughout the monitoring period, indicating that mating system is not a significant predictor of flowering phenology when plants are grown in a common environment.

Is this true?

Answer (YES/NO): YES